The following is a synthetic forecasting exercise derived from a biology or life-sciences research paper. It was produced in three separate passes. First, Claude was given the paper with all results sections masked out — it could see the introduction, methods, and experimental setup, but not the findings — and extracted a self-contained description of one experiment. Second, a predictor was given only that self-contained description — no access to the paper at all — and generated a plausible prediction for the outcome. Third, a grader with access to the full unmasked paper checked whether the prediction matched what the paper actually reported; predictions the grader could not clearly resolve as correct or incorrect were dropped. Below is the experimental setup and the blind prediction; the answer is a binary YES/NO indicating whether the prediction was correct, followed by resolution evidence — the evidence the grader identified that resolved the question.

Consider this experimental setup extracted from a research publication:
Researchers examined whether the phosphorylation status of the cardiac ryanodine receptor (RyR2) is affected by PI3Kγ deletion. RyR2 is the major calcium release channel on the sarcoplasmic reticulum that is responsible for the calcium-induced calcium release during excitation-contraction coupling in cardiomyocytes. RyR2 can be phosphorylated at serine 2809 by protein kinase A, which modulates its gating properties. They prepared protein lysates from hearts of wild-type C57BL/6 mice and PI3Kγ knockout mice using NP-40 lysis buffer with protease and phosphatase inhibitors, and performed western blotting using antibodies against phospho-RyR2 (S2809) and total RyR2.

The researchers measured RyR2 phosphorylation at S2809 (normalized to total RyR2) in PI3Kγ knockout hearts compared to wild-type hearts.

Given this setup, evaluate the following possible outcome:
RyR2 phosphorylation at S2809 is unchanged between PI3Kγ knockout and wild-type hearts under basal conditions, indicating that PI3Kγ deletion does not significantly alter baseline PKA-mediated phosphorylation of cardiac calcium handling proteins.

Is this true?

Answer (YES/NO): YES